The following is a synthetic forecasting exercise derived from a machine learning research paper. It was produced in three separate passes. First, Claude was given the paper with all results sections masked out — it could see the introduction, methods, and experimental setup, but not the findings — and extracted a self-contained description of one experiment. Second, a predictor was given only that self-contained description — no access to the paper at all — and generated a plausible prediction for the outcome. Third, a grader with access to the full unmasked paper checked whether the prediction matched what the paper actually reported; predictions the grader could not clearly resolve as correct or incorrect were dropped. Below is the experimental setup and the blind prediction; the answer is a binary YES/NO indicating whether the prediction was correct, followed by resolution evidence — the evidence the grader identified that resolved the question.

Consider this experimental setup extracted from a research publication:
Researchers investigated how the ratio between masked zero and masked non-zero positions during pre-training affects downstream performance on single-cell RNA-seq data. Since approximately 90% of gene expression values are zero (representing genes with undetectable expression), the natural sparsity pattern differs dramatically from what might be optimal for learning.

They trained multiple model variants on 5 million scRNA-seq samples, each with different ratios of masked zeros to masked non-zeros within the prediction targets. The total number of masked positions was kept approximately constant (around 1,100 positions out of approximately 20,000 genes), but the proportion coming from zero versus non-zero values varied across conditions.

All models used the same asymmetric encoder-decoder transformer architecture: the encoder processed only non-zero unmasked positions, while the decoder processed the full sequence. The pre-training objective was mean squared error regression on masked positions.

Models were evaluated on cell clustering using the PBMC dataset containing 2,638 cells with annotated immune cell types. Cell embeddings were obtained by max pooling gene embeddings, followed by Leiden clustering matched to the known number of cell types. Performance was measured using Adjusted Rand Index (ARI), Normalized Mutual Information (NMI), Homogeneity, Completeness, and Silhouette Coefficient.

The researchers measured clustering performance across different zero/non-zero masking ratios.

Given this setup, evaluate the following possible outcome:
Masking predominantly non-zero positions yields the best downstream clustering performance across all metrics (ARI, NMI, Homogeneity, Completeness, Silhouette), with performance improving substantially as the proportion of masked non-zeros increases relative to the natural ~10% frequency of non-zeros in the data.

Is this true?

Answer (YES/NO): NO